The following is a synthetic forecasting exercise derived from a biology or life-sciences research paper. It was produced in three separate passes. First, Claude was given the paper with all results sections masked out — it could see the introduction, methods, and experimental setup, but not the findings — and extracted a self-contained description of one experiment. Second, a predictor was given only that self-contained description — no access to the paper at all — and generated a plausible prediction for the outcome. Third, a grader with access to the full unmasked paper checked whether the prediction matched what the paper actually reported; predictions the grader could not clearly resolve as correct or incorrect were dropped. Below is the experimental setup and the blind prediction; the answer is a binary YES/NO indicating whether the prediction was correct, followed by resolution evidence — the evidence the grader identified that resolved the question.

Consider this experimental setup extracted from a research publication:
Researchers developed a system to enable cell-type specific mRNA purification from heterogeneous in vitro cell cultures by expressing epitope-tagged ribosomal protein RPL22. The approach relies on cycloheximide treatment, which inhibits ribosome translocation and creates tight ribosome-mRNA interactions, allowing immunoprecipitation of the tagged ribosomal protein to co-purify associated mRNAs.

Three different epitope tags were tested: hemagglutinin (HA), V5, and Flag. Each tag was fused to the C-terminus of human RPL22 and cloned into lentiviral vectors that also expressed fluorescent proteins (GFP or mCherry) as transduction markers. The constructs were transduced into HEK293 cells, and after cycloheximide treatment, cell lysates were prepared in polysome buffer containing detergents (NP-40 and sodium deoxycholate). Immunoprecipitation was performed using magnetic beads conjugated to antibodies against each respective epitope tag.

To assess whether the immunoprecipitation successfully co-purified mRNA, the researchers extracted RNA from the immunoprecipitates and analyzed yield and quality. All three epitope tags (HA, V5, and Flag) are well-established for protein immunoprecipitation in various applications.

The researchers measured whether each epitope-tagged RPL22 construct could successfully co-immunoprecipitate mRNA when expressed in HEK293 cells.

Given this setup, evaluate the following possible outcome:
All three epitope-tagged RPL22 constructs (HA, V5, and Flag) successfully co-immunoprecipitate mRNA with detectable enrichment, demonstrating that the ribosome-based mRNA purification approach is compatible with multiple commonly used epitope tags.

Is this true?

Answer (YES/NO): NO